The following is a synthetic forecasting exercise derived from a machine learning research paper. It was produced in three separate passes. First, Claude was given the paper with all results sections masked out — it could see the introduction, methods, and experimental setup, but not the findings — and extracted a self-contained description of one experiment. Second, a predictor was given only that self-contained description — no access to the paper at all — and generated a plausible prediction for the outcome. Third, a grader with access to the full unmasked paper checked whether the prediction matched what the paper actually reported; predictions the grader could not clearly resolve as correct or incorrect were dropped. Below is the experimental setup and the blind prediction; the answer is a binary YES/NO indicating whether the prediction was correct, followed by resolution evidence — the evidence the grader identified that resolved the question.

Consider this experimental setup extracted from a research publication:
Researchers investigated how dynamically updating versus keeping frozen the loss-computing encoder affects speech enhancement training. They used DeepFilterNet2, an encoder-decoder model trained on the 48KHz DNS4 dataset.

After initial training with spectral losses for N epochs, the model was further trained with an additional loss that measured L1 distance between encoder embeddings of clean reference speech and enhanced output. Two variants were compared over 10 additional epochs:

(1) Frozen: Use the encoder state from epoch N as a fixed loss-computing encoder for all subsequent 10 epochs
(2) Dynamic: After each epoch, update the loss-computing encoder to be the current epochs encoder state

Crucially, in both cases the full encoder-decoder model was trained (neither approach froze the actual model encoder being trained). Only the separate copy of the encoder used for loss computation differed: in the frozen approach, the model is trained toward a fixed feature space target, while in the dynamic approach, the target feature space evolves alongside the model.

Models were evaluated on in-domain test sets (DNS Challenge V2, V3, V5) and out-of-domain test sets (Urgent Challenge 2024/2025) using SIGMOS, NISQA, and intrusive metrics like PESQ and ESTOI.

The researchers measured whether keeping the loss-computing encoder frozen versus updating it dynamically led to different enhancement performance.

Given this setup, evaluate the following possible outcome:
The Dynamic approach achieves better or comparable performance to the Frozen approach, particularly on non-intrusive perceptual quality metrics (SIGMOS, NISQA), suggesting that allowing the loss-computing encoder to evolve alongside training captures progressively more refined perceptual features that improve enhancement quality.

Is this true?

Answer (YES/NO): YES